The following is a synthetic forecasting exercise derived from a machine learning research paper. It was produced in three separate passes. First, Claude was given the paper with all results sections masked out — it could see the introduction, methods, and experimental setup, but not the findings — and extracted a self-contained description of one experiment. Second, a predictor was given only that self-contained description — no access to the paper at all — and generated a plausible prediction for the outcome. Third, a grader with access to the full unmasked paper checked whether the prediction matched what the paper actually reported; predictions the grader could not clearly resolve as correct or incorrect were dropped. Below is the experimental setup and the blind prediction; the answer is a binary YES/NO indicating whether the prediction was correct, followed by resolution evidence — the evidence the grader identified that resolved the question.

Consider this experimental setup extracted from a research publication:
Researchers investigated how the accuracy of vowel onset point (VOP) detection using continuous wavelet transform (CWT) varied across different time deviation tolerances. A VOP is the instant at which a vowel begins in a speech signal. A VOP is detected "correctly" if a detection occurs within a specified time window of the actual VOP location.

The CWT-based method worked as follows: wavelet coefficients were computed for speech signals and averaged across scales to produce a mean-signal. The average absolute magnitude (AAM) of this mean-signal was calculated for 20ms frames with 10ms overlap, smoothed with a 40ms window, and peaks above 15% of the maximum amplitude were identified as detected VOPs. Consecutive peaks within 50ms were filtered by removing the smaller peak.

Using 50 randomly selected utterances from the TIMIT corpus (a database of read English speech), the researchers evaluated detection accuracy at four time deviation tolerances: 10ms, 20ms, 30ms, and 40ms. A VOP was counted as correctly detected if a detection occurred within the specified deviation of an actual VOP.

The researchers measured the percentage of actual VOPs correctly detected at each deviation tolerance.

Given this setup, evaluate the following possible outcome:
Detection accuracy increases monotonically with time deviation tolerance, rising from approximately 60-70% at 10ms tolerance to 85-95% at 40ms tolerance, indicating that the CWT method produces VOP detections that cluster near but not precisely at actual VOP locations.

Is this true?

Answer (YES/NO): NO